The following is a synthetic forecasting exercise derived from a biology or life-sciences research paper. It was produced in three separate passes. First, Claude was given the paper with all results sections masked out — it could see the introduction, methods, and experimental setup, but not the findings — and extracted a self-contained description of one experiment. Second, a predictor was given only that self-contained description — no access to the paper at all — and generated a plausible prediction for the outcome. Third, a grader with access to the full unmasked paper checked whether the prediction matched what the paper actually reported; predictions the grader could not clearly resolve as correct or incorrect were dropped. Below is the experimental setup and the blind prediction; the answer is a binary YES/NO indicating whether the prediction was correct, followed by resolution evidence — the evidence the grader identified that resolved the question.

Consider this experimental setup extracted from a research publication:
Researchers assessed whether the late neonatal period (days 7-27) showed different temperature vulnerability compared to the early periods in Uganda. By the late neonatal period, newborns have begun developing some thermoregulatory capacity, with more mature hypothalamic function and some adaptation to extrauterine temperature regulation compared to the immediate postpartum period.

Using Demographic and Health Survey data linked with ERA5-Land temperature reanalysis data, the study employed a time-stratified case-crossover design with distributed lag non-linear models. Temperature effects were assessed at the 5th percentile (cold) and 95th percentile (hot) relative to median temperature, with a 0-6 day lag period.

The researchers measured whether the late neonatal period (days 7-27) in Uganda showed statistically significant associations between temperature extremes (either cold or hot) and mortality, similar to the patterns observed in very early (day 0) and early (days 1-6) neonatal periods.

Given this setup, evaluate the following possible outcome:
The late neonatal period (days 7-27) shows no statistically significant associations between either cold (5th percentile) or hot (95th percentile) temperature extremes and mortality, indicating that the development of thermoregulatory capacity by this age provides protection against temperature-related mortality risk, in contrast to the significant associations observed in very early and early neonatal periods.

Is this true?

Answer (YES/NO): YES